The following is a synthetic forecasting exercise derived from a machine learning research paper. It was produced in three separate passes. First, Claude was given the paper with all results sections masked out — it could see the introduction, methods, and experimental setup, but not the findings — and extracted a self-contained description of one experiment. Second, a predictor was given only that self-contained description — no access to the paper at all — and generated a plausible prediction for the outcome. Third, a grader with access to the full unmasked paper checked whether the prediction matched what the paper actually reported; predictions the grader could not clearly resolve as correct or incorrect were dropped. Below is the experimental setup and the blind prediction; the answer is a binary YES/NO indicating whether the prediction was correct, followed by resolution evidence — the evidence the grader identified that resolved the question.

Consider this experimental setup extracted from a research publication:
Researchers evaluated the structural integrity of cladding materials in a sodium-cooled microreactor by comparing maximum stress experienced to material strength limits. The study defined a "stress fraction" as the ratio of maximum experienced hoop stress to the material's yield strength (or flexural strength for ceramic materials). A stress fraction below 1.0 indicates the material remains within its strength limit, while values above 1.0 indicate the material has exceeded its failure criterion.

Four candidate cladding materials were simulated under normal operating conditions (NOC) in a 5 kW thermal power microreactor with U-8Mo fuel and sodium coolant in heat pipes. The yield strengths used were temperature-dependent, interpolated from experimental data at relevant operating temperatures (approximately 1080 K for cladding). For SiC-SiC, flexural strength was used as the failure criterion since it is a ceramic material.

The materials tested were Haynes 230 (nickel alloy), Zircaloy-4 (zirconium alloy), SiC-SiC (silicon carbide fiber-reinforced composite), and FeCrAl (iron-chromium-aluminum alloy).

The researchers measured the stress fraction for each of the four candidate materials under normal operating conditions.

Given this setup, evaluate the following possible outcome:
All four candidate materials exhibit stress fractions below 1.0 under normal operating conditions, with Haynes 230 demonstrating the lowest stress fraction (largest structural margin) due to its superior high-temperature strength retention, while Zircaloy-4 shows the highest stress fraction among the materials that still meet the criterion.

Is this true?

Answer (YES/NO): NO